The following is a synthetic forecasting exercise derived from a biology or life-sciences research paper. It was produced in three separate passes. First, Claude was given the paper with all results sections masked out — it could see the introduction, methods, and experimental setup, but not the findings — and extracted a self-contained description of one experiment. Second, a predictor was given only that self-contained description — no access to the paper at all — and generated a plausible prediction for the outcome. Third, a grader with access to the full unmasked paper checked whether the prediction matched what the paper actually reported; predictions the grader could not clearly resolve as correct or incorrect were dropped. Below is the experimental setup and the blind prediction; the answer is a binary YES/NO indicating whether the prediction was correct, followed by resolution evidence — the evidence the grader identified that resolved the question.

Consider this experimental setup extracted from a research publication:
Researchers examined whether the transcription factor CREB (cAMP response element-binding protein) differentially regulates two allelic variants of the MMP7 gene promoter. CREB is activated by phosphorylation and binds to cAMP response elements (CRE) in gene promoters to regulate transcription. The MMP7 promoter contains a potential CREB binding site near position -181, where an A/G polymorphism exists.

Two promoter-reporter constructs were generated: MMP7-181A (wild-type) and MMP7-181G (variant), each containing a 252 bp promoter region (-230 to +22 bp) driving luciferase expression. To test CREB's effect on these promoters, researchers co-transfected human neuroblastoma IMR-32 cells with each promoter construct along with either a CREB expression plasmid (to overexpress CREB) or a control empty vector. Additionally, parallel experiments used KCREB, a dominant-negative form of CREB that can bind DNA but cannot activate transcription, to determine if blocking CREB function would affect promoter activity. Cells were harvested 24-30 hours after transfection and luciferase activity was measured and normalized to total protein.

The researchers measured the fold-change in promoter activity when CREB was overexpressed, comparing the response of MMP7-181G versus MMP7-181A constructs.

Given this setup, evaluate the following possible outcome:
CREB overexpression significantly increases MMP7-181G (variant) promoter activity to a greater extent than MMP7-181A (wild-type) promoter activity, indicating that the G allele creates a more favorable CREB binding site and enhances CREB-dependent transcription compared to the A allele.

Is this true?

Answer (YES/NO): YES